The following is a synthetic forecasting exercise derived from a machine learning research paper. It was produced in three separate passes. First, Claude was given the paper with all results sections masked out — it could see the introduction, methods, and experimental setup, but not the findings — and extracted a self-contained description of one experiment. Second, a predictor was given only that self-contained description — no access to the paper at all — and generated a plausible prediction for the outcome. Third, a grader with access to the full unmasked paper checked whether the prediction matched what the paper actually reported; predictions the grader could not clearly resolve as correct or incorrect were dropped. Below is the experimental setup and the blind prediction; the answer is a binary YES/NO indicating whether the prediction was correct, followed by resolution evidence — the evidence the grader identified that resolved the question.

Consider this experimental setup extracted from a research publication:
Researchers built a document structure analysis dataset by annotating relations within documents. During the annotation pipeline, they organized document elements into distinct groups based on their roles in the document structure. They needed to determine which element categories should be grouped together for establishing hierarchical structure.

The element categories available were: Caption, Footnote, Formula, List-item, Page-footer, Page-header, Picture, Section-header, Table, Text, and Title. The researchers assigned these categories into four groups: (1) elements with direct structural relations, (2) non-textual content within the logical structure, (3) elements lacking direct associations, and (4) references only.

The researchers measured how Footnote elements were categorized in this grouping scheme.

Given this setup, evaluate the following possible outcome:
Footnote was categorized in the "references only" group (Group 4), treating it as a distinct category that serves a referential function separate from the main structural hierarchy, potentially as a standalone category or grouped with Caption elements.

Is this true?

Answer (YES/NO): YES